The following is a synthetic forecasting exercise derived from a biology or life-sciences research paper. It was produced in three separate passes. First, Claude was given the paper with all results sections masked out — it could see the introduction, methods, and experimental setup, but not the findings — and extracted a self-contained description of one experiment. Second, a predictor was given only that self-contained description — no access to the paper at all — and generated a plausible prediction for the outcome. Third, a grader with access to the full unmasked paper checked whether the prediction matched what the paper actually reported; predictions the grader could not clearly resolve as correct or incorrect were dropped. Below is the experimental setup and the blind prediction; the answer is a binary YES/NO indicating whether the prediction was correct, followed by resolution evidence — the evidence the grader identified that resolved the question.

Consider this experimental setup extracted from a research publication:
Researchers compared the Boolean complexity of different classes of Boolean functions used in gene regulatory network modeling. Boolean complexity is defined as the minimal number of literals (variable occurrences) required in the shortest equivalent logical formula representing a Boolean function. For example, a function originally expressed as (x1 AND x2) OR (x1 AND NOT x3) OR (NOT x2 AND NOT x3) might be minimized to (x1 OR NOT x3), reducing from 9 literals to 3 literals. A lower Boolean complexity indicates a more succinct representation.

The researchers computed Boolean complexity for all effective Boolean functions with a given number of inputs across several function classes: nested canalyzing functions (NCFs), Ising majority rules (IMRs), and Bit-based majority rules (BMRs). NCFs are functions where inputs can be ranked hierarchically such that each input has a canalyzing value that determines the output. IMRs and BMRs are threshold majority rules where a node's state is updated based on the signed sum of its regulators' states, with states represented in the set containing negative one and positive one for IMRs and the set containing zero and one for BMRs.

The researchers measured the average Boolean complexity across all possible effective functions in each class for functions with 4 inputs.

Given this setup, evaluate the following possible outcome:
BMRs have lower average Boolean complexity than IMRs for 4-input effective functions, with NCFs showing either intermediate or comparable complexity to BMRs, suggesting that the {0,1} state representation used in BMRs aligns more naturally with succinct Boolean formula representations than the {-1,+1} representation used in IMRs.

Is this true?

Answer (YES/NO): NO